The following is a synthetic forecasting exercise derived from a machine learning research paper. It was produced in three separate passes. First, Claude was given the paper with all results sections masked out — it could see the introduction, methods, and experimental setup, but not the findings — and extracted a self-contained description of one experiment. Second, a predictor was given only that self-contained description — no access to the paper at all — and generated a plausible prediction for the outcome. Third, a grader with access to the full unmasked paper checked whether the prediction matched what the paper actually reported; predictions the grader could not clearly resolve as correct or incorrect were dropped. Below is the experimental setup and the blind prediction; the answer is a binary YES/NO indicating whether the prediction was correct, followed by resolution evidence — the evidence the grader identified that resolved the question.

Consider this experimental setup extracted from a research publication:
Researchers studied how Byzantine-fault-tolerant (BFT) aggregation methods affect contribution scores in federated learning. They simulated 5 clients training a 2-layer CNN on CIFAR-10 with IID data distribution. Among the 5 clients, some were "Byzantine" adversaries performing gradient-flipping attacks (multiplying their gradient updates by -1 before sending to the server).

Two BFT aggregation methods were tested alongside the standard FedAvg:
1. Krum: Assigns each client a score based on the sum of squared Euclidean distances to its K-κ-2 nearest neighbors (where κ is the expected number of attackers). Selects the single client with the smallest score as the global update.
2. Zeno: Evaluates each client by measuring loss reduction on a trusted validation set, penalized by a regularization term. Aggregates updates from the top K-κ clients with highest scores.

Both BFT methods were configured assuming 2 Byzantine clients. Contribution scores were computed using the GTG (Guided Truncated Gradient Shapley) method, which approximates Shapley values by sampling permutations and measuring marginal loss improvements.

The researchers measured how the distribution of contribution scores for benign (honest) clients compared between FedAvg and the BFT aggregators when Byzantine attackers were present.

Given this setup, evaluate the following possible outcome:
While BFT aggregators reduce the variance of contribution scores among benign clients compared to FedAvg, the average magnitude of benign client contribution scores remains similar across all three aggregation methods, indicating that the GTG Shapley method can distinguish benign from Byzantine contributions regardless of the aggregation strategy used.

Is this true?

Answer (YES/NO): NO